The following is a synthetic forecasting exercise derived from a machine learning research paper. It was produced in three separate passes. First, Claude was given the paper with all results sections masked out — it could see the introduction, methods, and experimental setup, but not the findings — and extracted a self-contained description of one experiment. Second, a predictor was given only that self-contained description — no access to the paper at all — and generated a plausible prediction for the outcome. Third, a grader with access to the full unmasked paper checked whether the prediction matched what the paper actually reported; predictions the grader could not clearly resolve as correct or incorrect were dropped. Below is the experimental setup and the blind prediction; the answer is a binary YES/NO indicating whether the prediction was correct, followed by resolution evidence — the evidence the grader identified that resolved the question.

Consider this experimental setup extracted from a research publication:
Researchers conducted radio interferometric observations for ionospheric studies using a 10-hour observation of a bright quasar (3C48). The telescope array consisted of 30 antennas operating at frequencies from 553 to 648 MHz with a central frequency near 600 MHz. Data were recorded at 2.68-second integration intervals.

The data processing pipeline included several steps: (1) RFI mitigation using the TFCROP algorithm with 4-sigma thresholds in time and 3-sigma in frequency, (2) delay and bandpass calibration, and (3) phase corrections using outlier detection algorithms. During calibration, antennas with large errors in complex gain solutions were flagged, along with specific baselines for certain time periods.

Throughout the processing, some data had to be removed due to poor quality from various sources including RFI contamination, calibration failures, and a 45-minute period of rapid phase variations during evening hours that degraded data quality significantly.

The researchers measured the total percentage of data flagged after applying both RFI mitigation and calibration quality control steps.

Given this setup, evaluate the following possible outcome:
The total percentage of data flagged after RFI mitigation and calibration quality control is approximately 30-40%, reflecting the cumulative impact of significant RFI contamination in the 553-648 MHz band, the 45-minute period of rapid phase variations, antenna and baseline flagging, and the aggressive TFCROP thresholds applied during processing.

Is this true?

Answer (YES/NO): YES